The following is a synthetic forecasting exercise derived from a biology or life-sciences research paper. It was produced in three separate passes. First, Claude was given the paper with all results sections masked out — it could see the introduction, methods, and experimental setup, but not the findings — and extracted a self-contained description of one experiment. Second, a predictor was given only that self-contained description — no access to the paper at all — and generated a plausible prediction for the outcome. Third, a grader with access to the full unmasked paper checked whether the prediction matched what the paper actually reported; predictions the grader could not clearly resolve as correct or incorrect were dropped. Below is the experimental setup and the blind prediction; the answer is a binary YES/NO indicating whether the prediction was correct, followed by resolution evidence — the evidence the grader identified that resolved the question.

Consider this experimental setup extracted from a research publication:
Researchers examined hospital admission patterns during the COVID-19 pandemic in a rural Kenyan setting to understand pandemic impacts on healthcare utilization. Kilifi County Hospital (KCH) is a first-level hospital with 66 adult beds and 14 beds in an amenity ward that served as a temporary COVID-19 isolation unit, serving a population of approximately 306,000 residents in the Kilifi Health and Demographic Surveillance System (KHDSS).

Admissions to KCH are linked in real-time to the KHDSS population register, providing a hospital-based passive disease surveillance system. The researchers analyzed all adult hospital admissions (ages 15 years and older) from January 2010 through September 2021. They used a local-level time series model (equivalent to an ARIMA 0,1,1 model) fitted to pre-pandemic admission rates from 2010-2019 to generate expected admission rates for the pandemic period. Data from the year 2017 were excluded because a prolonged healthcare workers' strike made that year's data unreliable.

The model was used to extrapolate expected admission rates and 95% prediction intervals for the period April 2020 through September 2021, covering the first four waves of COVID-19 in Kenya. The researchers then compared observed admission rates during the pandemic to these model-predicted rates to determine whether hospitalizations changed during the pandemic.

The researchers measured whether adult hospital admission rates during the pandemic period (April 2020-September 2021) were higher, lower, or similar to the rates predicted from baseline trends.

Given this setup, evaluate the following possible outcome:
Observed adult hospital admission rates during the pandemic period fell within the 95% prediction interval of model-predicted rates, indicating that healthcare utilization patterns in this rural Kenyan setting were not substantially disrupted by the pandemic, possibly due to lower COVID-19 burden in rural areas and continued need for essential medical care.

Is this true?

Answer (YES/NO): NO